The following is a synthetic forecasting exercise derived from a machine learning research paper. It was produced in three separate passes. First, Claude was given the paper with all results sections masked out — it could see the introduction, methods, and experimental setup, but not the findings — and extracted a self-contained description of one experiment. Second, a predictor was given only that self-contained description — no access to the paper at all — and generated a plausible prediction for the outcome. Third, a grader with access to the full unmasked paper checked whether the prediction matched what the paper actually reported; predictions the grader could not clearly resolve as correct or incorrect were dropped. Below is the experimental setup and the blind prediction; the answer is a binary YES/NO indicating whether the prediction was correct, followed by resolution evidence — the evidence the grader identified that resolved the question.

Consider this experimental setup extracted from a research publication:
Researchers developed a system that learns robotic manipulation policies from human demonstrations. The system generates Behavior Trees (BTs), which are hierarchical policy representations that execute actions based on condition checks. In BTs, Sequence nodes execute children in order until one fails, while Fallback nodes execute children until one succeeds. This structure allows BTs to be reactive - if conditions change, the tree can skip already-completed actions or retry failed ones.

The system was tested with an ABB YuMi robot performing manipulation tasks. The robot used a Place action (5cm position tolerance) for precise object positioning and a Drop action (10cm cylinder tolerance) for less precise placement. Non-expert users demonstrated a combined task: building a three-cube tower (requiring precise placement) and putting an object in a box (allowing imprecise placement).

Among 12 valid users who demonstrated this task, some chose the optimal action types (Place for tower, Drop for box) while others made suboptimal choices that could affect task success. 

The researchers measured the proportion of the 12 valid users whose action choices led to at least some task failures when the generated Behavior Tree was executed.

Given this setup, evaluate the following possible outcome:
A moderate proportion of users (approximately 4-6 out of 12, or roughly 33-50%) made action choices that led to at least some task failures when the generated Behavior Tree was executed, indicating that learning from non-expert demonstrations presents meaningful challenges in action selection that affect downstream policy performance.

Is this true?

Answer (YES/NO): YES